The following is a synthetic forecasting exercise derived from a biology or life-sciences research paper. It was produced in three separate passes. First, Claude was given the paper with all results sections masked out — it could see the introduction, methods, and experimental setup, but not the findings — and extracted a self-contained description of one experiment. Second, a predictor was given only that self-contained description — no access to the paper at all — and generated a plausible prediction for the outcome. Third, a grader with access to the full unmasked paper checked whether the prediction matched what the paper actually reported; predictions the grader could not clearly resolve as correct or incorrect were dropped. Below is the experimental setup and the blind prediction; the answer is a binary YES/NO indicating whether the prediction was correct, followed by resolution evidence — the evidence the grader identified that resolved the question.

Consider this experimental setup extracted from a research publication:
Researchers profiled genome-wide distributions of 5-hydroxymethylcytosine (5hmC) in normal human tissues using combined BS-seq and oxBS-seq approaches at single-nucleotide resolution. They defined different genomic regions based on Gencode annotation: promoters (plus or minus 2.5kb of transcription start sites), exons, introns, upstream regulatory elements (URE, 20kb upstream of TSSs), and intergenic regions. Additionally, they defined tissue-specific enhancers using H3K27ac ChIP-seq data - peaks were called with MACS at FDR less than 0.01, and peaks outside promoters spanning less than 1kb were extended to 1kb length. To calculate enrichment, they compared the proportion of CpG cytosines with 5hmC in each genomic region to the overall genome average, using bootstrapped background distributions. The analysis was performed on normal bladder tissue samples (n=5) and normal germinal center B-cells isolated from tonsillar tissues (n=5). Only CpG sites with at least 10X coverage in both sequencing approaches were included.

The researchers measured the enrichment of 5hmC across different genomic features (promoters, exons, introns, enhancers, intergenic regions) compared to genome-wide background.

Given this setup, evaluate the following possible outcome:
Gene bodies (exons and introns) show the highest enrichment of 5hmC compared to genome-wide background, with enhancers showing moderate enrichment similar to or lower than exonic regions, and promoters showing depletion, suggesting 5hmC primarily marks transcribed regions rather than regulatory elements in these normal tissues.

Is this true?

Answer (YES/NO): NO